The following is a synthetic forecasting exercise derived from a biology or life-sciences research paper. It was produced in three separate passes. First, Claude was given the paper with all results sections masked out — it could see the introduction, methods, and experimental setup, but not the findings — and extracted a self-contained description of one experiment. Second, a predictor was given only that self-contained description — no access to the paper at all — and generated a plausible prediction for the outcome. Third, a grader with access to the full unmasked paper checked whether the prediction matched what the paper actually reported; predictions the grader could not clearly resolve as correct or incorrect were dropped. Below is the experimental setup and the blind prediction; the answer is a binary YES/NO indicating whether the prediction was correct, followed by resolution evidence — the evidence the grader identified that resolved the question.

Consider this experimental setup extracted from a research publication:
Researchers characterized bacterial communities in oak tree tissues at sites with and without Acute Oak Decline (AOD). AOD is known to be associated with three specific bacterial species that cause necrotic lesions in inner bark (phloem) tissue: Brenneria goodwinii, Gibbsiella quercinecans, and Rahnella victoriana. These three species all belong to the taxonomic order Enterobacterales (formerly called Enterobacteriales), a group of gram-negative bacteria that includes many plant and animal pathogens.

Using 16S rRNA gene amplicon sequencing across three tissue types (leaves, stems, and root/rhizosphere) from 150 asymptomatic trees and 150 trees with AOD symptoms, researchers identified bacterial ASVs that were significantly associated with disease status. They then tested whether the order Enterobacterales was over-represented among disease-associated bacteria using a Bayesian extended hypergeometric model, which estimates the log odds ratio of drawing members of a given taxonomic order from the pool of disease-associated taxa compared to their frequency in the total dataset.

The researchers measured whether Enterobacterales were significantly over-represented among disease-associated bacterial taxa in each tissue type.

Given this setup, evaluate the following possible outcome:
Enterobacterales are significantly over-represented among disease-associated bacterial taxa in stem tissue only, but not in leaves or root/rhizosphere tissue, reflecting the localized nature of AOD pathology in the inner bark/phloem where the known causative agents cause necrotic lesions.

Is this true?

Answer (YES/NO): YES